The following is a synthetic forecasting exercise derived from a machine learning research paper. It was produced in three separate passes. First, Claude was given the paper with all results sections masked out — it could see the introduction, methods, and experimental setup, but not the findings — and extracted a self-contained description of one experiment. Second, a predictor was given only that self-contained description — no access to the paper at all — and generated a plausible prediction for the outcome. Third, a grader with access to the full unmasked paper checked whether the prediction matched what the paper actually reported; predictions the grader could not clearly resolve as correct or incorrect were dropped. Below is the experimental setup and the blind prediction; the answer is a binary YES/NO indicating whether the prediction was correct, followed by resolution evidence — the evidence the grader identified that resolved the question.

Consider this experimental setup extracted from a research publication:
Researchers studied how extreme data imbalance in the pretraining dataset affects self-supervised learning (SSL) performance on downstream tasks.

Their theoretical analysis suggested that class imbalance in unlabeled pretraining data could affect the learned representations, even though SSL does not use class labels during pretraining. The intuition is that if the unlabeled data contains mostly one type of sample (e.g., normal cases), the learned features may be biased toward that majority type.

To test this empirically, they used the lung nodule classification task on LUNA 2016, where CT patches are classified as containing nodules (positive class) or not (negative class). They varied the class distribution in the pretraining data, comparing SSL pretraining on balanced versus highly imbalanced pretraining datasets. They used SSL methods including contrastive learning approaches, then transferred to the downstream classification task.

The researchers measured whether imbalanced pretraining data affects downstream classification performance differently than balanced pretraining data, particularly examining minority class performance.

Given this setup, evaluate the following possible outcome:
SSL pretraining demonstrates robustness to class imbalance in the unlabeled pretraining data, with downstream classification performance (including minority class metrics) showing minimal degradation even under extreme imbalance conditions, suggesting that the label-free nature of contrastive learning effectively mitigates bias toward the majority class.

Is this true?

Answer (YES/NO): NO